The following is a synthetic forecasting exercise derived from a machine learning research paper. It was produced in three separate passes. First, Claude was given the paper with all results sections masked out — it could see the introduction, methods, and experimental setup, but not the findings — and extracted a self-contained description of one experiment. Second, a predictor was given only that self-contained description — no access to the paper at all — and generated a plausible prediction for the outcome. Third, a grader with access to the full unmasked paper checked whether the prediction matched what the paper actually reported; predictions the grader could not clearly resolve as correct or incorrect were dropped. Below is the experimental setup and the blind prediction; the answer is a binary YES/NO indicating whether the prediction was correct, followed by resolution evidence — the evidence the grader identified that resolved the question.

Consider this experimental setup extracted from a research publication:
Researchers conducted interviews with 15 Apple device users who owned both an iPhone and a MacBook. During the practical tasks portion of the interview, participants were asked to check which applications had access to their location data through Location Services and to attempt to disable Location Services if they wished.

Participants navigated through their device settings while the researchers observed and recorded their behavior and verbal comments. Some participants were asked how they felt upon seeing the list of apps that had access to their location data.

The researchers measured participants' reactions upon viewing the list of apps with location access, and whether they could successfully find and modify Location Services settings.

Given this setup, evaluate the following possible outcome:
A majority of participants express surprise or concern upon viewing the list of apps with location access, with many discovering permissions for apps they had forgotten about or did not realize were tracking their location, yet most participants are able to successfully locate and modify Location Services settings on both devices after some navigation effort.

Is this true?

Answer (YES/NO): NO